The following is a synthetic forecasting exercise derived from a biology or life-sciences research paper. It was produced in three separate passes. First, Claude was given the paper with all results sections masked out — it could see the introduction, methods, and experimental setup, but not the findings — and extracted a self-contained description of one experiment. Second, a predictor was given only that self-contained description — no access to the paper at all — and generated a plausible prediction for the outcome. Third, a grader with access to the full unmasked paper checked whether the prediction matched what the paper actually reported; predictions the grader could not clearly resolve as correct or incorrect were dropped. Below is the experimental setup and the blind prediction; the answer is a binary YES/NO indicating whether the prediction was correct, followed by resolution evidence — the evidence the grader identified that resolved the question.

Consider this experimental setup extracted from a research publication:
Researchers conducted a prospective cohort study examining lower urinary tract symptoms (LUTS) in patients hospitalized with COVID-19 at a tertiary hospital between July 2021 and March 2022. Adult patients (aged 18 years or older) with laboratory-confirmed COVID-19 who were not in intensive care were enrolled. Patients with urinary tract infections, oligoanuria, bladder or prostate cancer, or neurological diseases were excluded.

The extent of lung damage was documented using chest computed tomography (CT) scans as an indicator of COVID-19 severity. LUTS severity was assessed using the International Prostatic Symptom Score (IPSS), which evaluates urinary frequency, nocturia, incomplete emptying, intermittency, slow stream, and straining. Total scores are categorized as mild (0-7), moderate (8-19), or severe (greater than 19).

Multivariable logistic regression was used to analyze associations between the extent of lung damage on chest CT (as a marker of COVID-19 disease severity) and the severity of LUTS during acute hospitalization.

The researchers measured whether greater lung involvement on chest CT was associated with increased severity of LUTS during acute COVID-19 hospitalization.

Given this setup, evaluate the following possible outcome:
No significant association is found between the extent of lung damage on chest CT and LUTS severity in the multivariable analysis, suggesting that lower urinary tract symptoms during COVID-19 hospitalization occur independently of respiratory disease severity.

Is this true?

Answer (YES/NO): YES